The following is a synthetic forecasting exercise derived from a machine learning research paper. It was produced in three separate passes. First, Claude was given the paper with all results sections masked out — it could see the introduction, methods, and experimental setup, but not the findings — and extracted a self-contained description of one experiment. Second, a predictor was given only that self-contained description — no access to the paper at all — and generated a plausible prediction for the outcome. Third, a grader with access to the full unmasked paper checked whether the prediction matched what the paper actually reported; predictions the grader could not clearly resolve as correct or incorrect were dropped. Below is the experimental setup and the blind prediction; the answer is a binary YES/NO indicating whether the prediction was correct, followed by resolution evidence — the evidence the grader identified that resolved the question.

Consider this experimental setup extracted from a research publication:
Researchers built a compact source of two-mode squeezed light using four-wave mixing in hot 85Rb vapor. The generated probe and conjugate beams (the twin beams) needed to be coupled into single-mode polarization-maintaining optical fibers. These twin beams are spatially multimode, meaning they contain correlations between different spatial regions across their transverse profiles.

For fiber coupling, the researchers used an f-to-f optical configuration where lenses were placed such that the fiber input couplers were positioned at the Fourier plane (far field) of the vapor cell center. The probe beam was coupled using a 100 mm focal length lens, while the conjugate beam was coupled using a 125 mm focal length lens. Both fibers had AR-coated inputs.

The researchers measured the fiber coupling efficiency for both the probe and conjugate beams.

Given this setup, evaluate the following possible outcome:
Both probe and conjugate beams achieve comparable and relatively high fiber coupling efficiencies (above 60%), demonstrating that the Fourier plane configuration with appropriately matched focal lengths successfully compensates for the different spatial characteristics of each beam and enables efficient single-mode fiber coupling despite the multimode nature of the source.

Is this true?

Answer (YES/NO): YES